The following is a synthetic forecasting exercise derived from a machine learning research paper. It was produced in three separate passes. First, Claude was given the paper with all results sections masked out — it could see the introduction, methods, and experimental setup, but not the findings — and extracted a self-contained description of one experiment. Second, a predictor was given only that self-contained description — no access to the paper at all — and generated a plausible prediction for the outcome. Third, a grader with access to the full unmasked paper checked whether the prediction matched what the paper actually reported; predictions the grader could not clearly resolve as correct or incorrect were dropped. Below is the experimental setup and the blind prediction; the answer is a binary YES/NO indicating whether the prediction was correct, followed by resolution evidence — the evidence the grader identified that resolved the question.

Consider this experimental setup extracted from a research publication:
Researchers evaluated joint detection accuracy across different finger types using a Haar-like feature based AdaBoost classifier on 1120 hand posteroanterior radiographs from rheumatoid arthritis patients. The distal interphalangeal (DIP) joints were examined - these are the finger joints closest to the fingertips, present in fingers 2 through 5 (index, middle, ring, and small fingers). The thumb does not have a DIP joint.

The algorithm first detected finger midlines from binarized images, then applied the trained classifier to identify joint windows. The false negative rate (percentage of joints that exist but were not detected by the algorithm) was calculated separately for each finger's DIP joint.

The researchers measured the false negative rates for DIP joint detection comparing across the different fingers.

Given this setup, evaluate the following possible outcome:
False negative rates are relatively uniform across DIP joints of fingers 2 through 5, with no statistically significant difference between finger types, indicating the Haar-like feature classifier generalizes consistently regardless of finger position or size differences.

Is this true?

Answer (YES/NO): NO